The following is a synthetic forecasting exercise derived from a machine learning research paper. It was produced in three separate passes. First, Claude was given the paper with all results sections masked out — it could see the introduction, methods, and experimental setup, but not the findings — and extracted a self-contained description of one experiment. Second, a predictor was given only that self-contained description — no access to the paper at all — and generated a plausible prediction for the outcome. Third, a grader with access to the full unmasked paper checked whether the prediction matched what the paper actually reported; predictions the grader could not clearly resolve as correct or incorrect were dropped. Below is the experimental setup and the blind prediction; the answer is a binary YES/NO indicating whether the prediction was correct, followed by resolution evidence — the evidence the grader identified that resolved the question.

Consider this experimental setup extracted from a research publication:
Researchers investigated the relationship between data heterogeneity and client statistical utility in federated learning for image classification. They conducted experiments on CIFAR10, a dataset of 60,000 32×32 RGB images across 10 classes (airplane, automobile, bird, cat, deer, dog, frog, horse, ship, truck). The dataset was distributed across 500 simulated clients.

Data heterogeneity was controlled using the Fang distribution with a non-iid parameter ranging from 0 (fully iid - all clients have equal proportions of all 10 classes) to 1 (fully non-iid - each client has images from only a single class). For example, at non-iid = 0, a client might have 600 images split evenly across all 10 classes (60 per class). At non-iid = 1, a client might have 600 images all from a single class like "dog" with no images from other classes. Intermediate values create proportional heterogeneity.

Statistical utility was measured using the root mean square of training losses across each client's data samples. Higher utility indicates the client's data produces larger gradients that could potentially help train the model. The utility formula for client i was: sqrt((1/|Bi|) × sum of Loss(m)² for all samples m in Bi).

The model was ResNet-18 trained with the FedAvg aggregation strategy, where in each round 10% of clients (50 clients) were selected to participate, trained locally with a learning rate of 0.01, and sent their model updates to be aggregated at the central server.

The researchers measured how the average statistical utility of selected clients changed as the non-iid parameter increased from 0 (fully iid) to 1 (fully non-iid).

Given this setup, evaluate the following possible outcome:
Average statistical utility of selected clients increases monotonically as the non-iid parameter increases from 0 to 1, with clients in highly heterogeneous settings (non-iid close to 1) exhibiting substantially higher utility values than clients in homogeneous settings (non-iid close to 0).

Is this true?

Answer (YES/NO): NO